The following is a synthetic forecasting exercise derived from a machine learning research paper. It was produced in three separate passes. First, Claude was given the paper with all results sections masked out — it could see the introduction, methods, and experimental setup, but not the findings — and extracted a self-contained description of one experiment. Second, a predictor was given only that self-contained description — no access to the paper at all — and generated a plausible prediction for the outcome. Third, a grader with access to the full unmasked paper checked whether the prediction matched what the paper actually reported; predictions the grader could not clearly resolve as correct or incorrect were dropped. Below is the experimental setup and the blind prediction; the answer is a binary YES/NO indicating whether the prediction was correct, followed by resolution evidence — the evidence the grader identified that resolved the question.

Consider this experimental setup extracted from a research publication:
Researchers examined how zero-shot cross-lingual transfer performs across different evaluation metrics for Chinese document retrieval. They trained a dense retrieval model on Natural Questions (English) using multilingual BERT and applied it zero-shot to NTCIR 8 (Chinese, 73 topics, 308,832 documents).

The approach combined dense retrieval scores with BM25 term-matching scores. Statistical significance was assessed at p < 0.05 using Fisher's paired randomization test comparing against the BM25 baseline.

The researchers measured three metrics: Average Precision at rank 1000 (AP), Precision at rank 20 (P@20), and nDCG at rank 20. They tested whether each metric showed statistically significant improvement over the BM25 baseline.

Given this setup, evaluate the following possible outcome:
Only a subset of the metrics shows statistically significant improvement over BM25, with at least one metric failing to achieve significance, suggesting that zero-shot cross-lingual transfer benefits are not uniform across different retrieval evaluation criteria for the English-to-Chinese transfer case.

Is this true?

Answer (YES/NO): NO